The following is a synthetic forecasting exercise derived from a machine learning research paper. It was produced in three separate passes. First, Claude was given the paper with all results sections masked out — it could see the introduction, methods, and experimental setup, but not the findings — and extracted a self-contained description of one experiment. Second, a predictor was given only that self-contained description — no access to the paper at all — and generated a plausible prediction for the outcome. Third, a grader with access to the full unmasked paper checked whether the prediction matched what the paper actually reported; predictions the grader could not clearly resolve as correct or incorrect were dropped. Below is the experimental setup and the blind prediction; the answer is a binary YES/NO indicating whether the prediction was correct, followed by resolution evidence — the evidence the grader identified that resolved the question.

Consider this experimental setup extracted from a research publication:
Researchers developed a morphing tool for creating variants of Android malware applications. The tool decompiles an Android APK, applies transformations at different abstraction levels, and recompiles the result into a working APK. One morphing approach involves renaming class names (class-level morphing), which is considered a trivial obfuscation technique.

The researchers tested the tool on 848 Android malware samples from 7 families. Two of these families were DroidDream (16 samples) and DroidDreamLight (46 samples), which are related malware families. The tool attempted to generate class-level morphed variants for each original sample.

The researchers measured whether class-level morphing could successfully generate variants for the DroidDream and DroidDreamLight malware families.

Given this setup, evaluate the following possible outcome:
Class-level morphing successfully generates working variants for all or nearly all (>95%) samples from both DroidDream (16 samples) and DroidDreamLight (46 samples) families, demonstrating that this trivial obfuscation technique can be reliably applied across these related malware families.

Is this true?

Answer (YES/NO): NO